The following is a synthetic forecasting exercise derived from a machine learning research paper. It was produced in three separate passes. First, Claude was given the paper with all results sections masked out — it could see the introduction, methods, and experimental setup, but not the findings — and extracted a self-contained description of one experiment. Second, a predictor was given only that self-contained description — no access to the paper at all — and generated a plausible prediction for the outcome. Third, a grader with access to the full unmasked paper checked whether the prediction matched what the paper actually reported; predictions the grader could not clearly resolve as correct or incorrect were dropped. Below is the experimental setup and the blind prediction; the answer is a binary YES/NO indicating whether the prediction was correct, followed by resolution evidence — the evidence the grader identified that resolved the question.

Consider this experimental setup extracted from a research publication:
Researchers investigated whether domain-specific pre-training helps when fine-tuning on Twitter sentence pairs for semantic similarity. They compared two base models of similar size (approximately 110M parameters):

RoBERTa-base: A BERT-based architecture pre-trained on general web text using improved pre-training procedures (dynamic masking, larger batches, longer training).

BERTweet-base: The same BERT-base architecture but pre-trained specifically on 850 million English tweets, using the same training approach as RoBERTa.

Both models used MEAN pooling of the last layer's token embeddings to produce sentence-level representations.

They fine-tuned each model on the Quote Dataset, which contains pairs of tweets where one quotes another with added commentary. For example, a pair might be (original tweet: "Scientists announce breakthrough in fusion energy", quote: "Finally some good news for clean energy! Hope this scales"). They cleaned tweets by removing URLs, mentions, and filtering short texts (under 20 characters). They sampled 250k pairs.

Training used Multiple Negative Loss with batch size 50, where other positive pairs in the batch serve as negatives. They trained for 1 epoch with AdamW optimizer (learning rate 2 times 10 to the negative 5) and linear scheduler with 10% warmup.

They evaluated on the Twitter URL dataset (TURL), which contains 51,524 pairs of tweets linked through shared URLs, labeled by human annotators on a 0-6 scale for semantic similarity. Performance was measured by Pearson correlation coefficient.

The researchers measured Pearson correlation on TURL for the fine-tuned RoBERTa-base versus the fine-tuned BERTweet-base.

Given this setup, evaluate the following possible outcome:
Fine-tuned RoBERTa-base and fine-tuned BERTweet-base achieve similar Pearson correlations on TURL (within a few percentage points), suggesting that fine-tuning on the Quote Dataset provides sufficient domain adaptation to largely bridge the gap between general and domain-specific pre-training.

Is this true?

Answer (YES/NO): YES